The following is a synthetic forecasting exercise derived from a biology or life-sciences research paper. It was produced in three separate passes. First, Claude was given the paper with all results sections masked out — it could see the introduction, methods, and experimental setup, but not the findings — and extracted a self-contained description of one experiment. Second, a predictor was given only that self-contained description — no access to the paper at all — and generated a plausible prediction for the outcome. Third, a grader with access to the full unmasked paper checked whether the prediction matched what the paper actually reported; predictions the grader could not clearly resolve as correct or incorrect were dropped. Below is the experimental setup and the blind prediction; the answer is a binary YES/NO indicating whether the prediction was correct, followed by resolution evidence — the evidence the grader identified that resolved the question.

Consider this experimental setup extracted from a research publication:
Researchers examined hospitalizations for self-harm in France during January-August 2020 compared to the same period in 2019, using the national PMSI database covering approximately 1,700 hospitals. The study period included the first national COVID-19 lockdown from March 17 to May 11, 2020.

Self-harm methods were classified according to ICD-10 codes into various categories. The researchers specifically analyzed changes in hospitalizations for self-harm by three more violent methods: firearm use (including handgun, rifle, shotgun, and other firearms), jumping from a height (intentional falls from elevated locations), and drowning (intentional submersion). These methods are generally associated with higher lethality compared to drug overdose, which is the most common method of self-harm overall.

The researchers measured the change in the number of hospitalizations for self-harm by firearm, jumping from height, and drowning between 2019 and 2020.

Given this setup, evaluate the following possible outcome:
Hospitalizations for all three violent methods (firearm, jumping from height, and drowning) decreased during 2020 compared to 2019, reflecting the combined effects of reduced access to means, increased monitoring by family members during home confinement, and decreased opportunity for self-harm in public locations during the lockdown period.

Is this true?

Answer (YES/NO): NO